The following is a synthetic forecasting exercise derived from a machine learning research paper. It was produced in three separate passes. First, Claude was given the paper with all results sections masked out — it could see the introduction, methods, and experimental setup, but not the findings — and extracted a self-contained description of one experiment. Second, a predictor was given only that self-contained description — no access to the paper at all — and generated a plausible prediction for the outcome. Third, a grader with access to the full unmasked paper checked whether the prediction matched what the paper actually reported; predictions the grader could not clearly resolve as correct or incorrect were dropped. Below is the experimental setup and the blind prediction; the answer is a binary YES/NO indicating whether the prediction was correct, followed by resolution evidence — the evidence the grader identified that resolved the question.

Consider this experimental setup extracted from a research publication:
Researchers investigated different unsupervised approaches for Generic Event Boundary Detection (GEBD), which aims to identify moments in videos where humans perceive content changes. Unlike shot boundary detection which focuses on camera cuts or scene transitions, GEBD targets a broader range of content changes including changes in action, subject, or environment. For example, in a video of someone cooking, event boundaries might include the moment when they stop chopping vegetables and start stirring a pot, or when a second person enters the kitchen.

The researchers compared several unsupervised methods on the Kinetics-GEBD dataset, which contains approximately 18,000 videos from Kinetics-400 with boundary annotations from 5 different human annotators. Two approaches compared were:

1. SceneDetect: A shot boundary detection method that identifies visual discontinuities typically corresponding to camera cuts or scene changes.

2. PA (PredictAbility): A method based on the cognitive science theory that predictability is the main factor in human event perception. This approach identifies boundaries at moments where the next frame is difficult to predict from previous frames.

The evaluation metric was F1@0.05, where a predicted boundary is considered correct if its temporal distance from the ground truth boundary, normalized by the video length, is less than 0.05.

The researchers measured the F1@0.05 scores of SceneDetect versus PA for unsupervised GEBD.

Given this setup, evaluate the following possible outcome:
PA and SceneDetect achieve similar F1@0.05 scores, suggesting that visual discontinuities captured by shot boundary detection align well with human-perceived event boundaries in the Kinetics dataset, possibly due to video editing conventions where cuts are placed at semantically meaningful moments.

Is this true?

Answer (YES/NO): NO